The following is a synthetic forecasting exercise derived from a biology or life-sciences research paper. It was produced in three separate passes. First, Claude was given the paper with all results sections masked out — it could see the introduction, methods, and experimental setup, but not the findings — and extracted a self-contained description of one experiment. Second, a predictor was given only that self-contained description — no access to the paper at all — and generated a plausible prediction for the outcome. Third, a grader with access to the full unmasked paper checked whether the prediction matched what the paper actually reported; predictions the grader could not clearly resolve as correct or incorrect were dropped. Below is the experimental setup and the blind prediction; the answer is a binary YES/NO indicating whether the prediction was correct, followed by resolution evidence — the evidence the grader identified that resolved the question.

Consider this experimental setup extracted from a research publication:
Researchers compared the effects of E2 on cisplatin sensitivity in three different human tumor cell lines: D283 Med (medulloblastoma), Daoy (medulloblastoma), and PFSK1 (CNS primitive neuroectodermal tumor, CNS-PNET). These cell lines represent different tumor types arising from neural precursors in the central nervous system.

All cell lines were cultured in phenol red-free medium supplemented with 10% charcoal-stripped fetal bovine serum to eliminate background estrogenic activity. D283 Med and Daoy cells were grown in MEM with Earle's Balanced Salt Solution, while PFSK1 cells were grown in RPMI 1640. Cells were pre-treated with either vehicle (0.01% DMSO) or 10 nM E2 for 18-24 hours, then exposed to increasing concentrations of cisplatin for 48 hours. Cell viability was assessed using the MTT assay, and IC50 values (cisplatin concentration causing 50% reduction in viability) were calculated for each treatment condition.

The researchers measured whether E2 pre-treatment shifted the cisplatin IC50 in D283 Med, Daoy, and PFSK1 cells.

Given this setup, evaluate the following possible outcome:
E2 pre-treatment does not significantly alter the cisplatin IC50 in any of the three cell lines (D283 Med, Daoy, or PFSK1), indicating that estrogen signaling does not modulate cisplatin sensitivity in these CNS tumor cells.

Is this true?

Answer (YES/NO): NO